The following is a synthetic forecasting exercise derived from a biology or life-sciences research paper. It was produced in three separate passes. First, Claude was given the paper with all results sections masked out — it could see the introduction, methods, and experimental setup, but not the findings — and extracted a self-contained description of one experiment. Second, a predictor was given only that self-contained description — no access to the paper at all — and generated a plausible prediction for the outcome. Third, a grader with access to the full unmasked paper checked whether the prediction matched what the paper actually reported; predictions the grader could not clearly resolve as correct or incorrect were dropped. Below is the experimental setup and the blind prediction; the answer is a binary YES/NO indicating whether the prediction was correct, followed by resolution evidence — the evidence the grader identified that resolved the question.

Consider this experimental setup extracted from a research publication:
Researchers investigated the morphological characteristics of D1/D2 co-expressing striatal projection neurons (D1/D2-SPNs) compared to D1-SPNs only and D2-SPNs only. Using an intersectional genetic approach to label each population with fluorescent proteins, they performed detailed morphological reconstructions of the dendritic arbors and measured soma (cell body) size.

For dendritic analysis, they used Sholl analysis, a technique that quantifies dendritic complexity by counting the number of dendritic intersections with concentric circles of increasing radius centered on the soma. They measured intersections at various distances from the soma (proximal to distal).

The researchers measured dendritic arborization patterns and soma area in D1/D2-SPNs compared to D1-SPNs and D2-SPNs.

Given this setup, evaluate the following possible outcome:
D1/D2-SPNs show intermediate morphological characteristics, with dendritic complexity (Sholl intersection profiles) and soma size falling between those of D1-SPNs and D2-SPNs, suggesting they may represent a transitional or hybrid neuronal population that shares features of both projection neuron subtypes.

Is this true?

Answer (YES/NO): NO